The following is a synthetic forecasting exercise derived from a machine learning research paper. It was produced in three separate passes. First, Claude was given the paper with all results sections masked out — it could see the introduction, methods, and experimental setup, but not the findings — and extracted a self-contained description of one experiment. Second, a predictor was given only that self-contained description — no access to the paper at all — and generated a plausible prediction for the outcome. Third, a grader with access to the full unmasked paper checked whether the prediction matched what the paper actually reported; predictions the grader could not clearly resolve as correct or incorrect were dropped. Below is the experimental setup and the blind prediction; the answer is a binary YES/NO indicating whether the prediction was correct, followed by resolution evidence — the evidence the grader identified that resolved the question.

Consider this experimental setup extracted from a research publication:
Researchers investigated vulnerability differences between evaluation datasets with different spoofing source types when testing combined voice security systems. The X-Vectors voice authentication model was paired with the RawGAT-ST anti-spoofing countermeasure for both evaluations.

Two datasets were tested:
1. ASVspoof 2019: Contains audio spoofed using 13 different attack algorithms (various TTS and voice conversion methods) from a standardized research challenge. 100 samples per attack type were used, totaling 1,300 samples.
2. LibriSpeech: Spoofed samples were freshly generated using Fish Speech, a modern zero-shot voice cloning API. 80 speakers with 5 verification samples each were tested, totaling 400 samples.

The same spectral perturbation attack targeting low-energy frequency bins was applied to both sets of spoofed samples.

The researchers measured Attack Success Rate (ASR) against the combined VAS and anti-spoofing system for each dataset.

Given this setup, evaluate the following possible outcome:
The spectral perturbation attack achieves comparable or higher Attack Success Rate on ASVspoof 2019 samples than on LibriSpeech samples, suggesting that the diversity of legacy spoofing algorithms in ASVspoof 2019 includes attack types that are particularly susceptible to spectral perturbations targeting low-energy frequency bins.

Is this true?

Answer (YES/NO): NO